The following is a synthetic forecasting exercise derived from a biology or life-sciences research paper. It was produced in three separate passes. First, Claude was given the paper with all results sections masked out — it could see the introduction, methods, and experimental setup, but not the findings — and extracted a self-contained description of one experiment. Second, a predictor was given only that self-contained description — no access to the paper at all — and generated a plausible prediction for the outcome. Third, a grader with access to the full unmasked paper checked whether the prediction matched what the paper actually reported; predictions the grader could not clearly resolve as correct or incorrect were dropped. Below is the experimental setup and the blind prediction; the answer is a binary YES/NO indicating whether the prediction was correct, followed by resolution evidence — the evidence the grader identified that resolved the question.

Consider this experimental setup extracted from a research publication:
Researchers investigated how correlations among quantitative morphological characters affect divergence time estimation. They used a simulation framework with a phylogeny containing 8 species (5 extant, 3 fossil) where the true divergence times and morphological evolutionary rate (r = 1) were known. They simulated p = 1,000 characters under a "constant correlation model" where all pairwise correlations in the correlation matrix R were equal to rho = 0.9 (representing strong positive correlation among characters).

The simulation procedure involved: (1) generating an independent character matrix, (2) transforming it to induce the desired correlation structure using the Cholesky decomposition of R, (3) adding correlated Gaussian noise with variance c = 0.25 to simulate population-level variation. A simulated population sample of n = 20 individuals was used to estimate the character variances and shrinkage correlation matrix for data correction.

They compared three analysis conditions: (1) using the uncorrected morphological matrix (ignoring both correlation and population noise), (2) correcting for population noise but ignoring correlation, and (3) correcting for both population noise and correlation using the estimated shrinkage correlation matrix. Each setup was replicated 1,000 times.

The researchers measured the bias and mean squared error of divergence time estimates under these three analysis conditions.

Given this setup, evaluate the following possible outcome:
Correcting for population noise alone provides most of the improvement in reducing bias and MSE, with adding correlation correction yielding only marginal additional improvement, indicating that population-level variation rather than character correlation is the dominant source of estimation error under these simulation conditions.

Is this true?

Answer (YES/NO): NO